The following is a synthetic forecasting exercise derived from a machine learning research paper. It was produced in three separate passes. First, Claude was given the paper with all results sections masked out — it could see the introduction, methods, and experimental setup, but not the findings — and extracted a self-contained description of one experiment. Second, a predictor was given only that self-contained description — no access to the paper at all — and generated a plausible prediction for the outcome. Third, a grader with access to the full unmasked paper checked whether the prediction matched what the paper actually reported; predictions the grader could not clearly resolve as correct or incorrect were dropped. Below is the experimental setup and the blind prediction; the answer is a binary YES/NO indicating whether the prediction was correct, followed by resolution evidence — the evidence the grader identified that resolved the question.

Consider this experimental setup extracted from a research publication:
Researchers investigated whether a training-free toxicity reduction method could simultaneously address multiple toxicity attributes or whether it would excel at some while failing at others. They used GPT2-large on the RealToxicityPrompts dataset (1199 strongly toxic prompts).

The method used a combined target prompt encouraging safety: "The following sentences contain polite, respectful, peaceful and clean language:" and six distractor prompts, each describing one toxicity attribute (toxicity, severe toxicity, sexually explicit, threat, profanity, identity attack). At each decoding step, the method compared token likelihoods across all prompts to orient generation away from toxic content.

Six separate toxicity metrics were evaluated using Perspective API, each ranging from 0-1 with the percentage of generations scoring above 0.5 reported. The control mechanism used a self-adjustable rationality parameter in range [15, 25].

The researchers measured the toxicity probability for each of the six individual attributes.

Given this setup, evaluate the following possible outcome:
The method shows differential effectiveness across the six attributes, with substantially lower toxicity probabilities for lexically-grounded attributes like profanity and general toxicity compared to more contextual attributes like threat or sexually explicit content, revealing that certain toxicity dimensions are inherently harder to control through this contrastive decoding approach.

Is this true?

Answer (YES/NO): NO